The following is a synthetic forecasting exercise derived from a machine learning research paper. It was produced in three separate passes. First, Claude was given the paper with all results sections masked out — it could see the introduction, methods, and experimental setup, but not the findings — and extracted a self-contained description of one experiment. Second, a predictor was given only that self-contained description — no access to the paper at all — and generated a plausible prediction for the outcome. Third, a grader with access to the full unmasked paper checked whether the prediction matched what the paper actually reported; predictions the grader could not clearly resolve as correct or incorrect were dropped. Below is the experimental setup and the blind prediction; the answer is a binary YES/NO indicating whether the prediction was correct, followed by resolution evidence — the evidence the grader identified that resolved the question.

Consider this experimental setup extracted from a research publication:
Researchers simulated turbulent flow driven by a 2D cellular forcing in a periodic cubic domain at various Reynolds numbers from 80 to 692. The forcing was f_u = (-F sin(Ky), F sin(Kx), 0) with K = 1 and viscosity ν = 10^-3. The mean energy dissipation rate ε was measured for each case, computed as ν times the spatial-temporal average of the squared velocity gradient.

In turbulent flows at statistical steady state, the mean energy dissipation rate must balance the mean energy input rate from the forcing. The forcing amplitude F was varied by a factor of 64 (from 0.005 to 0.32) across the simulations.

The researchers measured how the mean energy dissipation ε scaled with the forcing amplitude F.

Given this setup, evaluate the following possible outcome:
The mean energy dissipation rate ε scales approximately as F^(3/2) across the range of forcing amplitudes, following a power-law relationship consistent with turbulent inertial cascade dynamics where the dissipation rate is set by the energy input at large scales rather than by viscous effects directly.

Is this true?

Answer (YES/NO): YES